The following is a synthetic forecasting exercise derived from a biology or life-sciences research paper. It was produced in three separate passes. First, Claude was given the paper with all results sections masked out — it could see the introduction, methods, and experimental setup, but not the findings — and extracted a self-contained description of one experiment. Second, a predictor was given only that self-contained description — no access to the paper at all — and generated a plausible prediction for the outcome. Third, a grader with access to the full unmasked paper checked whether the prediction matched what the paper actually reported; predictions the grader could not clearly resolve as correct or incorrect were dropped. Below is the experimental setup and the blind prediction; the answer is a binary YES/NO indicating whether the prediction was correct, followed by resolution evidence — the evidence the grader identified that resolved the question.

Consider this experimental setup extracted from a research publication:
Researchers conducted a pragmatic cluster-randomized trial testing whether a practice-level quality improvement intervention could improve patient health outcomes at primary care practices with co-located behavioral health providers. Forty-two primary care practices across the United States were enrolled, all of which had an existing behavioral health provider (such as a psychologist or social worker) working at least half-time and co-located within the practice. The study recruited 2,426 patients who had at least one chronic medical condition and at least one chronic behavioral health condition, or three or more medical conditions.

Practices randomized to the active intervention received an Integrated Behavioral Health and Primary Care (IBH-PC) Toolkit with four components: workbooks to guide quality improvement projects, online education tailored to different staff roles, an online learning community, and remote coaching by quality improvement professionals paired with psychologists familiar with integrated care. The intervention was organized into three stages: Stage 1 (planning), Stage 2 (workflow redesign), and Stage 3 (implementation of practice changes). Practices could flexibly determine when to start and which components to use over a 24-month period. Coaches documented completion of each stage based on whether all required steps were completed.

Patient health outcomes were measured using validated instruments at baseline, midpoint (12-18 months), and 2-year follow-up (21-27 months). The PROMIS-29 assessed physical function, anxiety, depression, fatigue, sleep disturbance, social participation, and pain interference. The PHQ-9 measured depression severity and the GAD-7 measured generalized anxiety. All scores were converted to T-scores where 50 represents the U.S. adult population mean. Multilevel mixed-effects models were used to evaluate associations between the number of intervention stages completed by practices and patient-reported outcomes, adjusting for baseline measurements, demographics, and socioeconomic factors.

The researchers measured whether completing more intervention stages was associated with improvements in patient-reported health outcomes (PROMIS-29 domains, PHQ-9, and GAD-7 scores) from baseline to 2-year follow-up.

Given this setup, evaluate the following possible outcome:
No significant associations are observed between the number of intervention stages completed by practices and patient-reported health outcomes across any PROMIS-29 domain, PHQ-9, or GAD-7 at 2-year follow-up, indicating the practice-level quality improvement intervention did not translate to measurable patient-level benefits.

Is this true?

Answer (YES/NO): YES